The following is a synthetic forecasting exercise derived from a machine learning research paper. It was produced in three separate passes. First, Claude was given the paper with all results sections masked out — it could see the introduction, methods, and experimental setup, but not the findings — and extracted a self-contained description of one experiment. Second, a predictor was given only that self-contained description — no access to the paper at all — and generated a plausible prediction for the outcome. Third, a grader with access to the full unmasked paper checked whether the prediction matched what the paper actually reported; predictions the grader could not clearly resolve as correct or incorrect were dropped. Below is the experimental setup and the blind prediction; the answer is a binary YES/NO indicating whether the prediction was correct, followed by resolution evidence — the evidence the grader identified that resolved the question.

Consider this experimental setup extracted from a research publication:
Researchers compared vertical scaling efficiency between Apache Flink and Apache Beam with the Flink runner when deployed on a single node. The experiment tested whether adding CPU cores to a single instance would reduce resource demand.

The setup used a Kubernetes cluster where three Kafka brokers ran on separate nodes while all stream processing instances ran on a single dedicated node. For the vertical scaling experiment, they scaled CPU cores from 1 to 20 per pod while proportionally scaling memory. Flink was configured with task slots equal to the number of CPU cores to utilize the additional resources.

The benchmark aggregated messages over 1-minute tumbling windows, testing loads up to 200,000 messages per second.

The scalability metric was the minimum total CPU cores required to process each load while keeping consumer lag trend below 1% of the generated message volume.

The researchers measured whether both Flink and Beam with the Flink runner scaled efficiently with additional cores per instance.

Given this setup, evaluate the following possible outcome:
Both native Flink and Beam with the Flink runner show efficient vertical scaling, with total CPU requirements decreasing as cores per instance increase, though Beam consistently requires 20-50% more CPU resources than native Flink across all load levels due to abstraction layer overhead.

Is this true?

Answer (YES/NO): NO